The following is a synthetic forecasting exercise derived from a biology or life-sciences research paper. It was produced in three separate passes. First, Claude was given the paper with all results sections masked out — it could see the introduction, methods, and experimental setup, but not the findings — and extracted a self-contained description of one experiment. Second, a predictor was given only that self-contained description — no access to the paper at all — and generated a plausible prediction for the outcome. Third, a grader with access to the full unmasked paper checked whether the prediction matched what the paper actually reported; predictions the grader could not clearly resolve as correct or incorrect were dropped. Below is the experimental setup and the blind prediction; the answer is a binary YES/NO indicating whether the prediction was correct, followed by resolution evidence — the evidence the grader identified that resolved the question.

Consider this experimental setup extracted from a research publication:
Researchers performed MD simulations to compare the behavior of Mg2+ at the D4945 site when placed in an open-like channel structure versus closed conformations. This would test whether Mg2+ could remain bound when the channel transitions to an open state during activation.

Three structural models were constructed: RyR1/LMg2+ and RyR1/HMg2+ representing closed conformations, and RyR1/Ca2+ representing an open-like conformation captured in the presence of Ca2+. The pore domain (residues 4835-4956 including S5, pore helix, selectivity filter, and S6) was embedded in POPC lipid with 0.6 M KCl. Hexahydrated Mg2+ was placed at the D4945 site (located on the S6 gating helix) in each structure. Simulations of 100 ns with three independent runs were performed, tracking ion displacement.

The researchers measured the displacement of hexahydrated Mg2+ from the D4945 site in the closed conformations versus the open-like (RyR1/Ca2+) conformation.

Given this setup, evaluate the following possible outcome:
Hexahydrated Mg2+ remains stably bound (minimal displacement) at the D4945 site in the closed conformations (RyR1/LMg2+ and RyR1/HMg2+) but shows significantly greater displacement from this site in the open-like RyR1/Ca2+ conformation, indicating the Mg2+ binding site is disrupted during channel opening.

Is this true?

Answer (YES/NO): YES